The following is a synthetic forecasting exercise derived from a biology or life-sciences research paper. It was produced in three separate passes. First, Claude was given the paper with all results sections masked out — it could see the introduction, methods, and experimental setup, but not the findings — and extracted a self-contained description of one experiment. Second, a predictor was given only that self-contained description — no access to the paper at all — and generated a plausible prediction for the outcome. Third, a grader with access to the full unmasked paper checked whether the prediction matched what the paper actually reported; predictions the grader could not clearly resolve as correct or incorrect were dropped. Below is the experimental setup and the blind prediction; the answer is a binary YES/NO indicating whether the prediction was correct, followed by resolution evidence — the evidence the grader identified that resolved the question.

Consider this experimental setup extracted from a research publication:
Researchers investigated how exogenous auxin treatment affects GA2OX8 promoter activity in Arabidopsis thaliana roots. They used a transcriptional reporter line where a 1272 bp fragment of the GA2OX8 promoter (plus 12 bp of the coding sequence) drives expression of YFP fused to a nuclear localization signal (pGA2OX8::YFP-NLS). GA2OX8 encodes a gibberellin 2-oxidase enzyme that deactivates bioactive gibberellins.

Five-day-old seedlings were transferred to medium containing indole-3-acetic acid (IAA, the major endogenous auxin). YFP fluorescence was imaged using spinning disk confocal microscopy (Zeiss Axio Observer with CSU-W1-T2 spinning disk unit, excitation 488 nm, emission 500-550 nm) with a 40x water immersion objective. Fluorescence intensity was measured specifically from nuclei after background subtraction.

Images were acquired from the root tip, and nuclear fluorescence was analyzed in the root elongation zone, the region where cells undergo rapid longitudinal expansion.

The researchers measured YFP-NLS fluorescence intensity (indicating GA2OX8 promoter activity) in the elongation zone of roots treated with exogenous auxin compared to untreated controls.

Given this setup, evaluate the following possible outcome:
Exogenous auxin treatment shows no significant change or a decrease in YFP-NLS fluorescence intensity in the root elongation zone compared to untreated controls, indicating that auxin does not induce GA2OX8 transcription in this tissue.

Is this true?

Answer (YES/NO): NO